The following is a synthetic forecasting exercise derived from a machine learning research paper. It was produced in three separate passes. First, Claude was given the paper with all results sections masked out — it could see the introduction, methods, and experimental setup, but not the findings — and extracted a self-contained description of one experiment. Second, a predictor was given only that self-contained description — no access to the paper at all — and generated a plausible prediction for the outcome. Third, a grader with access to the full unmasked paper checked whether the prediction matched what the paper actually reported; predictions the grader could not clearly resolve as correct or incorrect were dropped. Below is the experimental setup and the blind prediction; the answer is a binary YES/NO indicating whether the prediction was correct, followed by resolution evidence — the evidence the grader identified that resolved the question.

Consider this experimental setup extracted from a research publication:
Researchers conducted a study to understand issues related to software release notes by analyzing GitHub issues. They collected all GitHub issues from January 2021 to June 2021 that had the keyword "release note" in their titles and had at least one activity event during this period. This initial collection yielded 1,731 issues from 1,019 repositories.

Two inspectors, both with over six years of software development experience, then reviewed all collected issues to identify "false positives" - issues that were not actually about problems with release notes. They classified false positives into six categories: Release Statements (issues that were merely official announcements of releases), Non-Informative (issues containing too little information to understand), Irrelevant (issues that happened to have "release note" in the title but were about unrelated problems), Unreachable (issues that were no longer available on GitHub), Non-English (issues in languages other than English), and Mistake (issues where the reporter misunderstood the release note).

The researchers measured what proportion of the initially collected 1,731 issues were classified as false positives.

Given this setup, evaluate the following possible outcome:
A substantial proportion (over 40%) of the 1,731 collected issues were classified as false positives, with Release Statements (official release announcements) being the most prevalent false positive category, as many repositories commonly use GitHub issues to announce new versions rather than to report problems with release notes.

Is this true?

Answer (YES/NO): YES